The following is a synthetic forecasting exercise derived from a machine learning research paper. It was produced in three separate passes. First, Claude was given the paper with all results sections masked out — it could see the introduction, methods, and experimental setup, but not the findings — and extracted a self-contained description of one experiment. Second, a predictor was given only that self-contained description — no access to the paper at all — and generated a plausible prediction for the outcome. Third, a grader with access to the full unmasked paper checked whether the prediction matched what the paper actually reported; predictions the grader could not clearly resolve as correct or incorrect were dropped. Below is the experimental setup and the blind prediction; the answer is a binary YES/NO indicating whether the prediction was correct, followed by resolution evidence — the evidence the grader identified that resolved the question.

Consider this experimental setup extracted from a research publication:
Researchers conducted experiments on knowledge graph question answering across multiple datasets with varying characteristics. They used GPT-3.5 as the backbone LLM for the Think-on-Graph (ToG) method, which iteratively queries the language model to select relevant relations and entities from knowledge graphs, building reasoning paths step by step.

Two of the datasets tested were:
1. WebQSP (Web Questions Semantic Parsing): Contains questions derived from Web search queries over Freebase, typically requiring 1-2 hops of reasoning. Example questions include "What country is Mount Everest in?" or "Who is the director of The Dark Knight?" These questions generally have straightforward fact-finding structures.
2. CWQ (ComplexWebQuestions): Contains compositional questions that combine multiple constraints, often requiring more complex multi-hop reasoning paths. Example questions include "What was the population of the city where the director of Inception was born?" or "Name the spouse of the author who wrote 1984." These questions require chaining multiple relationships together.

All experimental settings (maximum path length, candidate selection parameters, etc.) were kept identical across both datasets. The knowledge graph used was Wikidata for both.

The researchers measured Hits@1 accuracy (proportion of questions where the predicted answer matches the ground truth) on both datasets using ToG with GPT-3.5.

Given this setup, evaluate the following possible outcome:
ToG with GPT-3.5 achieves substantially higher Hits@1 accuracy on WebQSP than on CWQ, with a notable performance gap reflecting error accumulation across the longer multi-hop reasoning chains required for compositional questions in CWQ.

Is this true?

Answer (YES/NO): YES